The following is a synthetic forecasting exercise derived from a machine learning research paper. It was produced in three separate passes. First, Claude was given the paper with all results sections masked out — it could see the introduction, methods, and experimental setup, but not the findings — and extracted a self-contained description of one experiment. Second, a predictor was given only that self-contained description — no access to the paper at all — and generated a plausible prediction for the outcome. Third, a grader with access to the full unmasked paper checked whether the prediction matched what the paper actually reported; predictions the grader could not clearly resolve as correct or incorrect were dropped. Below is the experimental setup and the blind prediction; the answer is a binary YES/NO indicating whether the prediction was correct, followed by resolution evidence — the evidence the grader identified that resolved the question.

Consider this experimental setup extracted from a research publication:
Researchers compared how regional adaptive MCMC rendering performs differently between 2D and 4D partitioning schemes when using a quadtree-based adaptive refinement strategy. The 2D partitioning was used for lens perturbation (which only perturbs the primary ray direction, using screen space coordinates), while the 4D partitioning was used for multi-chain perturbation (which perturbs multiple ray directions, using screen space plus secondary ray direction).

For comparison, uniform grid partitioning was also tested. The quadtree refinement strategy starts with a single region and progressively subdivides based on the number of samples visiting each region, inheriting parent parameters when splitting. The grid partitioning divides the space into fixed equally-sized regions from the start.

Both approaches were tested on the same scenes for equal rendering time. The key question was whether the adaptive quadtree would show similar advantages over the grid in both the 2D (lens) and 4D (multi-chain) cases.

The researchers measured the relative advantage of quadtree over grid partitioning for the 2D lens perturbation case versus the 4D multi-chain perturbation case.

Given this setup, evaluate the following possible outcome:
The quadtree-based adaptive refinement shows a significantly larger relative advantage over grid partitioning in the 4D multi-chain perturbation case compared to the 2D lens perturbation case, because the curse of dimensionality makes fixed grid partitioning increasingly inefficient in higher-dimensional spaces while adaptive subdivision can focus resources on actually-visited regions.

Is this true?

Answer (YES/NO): YES